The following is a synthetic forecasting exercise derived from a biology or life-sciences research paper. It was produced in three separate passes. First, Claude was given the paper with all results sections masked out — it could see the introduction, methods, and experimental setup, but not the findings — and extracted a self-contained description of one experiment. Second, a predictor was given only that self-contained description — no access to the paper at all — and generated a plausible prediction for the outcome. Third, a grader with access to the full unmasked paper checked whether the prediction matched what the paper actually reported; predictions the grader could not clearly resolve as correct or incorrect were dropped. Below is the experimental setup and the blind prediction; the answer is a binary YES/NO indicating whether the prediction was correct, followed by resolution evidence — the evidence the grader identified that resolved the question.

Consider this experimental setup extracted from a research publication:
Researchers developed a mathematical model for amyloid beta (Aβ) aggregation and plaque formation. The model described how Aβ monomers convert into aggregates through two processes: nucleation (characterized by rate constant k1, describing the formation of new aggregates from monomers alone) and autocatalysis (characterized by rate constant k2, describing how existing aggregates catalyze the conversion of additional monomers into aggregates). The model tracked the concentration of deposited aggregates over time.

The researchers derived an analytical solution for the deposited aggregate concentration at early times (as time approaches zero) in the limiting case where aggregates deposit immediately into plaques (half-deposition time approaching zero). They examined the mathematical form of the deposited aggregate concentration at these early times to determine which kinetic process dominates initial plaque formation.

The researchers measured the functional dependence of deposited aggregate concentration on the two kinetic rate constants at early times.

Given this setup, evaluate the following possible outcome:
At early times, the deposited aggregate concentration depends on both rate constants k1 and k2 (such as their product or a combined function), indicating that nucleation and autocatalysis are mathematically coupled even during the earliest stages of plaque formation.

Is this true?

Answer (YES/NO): NO